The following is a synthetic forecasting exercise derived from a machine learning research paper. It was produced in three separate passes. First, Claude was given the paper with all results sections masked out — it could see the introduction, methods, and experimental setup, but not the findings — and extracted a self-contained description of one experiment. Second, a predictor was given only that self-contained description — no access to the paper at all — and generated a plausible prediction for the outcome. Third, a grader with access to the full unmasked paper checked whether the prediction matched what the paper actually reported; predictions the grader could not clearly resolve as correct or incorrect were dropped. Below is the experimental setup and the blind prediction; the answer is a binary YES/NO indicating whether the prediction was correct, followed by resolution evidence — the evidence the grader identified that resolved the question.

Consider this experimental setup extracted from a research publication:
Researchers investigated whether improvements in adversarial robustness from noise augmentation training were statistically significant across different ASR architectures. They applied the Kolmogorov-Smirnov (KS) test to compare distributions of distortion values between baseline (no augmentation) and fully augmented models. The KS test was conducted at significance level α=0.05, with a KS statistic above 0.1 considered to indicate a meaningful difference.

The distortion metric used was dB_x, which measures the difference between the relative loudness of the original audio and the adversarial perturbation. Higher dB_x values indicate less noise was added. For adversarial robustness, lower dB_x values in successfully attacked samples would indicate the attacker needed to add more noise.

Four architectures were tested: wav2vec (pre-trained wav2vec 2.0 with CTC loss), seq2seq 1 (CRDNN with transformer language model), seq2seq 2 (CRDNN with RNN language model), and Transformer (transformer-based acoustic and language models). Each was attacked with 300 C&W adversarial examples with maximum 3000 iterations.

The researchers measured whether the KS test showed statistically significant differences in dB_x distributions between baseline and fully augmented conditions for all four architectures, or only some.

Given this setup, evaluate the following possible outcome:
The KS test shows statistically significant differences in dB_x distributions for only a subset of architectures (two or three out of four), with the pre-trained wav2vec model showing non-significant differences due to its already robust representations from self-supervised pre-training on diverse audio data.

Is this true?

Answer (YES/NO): YES